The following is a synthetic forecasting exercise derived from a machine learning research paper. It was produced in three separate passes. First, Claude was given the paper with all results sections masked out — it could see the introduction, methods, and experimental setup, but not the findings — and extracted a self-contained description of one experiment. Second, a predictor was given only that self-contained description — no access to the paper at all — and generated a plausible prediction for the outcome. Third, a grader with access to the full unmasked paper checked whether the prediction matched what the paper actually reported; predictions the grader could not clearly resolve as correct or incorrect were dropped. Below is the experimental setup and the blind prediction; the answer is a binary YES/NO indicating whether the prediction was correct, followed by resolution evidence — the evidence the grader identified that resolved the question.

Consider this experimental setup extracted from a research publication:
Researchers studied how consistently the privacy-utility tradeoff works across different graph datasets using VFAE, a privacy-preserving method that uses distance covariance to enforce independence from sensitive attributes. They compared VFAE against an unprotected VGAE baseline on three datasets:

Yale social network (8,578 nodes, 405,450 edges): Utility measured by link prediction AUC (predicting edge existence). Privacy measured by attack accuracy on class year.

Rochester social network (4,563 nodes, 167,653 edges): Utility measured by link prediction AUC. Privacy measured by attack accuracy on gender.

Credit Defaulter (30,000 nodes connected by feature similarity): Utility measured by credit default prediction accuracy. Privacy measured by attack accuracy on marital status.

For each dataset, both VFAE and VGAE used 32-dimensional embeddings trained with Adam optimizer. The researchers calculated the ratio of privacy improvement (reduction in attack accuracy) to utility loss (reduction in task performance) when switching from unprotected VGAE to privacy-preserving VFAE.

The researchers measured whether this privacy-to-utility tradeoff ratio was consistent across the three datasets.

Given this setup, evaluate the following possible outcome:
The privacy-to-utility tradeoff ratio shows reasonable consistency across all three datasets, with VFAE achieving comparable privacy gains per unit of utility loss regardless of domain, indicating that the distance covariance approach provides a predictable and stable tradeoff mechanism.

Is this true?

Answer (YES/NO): NO